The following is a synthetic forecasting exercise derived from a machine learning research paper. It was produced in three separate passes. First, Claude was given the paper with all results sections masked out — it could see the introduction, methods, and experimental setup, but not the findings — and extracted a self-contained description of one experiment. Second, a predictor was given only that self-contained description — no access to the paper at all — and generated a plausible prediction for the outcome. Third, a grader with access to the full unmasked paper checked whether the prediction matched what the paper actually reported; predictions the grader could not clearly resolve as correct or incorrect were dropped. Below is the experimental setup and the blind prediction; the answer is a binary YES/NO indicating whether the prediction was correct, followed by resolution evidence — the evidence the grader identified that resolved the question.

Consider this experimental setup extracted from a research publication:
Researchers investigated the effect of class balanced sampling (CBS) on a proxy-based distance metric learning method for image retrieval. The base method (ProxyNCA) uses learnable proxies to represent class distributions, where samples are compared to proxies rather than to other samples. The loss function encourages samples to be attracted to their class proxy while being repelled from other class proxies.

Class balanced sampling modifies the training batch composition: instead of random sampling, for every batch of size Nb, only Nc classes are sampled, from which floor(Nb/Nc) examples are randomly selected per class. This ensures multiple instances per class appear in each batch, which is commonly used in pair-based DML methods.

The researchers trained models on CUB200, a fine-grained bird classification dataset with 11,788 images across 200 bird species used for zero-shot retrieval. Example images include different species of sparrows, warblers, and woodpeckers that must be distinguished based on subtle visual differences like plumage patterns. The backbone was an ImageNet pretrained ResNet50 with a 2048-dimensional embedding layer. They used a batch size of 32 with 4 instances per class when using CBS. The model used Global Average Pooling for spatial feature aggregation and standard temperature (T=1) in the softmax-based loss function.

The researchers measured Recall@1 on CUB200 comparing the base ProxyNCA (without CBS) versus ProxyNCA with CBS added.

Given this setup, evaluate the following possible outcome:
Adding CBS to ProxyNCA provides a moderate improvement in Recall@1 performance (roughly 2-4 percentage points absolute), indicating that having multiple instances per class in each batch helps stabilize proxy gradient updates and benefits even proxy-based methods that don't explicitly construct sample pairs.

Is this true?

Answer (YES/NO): NO